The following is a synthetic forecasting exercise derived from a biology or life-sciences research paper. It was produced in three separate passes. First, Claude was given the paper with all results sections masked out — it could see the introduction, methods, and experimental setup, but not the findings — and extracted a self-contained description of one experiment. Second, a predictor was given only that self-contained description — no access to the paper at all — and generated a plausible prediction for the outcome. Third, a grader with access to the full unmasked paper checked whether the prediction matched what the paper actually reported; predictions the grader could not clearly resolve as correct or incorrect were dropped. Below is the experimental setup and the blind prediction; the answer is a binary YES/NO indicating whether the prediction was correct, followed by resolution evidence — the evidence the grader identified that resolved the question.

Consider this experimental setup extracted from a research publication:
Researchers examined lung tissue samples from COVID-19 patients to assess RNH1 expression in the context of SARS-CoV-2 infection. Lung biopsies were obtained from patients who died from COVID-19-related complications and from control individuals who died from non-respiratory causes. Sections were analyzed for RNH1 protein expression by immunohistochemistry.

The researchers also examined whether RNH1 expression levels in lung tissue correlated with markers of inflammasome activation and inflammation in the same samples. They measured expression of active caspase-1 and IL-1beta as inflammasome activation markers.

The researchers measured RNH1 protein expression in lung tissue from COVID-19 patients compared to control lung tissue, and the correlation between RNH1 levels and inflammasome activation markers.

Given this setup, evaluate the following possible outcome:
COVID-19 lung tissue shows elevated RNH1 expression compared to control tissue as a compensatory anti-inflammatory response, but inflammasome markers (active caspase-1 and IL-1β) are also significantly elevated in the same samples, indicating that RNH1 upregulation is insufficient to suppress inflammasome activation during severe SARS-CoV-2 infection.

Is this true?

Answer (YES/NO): NO